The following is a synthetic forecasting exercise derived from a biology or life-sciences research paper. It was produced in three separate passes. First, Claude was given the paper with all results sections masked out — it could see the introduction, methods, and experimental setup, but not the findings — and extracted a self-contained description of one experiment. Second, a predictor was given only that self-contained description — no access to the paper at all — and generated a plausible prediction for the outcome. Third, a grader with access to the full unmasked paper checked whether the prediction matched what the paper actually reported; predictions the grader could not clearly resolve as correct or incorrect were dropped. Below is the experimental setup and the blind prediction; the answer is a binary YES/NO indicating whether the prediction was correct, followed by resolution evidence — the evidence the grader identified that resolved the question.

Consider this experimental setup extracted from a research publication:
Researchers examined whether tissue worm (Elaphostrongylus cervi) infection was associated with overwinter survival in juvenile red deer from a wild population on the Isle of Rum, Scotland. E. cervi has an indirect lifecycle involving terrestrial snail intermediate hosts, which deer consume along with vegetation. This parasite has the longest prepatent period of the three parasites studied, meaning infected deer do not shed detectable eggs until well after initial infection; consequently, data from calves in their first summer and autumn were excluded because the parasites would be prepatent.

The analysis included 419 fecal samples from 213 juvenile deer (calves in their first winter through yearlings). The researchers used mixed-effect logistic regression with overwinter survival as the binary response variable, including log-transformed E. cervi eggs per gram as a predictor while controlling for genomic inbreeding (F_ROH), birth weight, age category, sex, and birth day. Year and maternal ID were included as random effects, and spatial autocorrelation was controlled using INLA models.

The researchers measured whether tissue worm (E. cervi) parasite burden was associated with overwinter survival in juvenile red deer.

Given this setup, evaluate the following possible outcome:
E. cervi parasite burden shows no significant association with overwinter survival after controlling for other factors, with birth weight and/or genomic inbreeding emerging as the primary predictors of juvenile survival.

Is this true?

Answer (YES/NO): YES